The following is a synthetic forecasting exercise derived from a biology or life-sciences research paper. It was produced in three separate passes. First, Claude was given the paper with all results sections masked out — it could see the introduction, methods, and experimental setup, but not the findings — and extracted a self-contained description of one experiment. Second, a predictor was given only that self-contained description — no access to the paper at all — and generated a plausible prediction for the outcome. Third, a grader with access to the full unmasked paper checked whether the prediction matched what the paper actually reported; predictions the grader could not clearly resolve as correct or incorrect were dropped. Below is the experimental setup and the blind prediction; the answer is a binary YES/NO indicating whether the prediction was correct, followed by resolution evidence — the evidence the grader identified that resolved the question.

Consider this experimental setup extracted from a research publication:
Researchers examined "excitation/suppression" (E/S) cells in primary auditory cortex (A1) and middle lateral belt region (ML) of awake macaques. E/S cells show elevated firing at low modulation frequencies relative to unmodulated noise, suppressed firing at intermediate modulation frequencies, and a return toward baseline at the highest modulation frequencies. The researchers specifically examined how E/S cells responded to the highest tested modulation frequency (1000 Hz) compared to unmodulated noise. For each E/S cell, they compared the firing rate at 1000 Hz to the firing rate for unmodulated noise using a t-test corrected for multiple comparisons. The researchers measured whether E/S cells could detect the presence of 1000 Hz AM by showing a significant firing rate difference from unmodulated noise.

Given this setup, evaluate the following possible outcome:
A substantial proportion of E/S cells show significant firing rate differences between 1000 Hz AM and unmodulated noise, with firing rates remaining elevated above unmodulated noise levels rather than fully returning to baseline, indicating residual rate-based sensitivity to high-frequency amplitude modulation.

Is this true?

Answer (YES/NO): NO